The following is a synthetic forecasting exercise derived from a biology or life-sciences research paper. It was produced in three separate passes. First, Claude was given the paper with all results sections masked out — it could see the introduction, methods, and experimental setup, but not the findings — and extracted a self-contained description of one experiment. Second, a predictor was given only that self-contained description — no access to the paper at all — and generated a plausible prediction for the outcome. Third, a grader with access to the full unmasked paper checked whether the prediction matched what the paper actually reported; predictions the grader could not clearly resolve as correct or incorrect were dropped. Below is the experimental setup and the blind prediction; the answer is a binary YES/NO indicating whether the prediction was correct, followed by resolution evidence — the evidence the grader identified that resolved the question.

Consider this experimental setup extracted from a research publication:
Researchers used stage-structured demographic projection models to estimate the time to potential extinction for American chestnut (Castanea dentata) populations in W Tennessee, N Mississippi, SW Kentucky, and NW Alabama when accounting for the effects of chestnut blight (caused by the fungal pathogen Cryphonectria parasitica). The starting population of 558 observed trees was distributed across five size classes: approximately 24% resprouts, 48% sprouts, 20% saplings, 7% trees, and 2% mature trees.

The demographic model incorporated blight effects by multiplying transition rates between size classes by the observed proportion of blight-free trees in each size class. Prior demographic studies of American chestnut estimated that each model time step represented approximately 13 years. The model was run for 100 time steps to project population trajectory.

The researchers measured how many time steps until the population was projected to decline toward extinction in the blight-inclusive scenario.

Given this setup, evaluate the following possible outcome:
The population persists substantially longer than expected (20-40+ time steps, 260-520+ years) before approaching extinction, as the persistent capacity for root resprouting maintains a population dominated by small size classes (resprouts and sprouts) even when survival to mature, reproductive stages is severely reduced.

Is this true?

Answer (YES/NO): NO